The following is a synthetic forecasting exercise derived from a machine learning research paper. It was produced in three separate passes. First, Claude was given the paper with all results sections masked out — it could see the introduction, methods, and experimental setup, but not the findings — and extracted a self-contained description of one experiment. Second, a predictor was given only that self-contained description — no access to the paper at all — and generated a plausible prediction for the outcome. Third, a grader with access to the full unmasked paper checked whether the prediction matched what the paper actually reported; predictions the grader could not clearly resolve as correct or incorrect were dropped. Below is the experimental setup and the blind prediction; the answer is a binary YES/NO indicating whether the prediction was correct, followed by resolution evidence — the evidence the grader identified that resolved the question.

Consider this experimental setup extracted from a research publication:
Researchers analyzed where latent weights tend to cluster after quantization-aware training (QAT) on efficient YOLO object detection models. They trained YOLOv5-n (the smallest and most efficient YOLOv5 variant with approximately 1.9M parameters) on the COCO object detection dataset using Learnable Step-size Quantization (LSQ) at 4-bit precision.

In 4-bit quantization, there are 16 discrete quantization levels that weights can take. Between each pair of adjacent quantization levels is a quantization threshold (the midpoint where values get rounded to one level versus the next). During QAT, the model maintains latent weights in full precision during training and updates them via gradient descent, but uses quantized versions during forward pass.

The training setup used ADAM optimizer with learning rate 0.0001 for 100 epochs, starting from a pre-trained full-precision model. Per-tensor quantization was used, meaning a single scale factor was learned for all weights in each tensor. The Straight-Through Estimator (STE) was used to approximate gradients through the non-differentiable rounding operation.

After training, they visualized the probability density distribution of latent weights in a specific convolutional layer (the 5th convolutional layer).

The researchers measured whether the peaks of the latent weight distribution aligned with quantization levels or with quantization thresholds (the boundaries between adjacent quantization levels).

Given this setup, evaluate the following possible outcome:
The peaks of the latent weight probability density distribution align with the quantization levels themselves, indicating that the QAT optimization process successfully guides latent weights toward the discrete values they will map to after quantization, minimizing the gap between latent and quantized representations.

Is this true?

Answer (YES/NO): NO